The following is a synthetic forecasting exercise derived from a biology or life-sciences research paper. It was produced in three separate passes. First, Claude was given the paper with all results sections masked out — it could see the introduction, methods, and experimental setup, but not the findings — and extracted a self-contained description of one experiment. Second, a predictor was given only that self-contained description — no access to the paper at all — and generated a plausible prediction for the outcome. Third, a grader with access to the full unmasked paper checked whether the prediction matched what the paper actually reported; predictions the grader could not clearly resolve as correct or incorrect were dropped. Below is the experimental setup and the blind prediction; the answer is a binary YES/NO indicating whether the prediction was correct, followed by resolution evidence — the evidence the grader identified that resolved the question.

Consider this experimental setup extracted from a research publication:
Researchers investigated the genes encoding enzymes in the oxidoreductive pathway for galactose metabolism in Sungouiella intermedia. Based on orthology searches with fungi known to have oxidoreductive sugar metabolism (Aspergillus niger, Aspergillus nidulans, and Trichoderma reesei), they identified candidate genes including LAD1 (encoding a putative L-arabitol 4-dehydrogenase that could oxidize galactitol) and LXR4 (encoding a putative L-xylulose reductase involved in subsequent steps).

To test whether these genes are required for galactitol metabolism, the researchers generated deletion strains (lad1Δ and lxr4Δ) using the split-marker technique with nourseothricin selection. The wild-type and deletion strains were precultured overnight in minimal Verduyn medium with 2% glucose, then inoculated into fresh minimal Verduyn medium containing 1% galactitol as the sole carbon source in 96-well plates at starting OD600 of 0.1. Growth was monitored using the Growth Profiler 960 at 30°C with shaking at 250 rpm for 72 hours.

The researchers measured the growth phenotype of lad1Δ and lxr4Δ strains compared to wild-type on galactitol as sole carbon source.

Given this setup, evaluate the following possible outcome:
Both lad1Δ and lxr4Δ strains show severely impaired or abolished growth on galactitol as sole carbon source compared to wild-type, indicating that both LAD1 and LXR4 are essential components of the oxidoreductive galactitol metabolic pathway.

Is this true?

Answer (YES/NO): NO